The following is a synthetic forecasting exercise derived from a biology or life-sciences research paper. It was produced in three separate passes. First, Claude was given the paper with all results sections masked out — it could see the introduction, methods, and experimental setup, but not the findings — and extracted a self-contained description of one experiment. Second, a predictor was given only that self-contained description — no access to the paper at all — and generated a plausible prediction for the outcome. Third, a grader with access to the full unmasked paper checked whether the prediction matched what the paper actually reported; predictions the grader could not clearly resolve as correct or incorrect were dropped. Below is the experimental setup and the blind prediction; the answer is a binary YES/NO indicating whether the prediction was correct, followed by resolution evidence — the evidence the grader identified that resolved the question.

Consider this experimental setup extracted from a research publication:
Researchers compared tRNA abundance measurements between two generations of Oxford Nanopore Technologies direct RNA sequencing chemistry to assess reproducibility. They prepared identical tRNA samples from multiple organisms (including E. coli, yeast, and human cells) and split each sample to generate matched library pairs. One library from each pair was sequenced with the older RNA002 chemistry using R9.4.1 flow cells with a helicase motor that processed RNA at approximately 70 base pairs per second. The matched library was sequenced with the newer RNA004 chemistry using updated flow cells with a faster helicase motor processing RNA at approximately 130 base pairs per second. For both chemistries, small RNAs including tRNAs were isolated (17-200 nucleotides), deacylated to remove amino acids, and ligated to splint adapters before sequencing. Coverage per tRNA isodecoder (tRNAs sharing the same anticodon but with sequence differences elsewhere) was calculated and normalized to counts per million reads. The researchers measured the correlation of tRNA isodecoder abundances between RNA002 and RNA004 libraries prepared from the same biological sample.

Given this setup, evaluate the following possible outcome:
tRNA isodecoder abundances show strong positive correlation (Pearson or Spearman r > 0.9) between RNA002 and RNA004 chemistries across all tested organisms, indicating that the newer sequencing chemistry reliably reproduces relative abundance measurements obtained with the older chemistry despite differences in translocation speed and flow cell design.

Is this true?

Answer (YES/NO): NO